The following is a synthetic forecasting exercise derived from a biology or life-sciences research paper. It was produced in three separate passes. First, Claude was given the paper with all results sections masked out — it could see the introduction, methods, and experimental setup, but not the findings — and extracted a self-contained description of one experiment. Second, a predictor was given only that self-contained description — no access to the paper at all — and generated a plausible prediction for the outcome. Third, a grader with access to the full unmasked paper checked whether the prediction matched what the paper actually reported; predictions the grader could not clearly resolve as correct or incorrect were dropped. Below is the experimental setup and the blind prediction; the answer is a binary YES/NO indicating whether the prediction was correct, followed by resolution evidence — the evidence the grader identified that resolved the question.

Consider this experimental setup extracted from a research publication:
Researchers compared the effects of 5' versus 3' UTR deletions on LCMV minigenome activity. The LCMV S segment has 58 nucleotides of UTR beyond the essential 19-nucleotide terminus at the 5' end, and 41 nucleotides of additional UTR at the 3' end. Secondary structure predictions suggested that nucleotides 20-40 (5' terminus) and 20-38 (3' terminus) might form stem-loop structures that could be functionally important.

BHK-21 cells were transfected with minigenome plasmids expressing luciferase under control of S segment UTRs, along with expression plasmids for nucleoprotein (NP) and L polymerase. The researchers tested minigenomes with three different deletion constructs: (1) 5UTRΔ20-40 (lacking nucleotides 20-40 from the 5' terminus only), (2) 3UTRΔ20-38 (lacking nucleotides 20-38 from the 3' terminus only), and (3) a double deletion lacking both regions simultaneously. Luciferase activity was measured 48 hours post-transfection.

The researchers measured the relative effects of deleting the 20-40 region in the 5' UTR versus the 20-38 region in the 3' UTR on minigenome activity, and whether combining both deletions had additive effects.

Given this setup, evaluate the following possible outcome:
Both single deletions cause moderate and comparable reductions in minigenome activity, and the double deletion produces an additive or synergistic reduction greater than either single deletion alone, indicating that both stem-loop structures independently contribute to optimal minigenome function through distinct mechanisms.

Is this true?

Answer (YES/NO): NO